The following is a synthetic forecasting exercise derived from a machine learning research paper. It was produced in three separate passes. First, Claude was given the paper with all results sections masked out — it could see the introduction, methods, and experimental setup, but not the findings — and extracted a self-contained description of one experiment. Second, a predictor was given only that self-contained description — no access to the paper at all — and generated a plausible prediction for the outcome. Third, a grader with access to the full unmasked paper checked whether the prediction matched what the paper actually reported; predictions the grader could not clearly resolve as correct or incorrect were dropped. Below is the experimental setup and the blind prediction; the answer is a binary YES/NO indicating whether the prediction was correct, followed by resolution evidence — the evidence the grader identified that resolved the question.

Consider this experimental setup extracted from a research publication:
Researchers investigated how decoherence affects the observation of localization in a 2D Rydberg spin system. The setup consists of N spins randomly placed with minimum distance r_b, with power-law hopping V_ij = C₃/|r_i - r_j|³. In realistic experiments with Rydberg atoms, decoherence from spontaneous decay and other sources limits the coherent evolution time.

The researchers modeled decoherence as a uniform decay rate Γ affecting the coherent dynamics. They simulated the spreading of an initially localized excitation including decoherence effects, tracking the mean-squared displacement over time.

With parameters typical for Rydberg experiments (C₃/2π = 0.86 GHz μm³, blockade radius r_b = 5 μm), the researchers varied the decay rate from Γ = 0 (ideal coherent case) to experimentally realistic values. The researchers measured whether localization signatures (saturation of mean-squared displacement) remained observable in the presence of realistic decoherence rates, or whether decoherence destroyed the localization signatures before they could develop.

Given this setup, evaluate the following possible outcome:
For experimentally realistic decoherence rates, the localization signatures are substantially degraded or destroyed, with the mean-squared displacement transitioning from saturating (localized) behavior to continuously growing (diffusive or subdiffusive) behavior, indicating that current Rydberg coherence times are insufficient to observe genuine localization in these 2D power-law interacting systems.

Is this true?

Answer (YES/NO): NO